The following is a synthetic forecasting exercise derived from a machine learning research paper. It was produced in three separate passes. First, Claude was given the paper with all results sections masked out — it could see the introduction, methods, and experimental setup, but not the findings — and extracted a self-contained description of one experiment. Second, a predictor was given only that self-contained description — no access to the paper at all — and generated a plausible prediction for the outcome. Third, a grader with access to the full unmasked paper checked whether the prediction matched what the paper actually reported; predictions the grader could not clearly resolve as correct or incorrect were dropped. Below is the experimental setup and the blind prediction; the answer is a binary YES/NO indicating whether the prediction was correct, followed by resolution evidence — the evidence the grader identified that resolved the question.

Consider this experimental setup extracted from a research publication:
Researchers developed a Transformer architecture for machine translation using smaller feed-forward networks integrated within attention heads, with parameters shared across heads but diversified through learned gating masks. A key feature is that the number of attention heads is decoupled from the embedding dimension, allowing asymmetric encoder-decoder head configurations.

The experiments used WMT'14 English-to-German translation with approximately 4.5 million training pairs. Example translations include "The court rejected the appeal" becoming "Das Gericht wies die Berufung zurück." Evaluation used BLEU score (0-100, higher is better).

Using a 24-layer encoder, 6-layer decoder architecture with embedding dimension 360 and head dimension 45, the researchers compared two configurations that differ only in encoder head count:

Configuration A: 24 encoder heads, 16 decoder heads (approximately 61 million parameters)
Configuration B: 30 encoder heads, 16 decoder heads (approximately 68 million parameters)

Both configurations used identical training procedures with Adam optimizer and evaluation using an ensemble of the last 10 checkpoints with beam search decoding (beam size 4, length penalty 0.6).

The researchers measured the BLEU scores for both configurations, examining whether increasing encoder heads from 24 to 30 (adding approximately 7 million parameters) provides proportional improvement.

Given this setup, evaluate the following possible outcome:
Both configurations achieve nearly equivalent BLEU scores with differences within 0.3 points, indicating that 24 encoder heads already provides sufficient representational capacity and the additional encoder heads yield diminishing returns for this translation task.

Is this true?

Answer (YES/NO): NO